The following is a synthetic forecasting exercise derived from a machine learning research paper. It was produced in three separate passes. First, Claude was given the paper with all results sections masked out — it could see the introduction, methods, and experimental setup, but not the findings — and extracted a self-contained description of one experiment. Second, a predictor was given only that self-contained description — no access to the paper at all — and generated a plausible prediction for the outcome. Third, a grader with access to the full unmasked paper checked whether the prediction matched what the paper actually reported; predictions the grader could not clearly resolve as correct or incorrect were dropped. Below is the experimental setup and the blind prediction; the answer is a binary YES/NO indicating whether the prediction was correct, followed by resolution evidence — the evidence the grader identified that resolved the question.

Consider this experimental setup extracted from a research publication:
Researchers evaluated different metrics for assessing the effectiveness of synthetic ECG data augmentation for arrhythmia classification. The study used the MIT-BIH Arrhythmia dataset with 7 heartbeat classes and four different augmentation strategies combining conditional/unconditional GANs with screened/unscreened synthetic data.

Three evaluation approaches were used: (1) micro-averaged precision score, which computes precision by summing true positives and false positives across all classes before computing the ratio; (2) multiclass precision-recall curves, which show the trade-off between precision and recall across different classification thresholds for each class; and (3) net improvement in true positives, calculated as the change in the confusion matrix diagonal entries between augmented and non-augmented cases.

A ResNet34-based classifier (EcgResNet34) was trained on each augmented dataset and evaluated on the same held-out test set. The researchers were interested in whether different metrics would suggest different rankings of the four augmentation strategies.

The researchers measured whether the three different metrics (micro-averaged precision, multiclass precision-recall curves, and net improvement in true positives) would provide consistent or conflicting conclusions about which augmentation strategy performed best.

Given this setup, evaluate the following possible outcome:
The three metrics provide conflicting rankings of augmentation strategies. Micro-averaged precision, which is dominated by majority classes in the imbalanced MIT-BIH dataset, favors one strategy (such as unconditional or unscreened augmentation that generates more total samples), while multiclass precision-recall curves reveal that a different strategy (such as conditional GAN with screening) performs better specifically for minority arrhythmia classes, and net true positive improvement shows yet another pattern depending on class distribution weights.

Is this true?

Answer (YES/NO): NO